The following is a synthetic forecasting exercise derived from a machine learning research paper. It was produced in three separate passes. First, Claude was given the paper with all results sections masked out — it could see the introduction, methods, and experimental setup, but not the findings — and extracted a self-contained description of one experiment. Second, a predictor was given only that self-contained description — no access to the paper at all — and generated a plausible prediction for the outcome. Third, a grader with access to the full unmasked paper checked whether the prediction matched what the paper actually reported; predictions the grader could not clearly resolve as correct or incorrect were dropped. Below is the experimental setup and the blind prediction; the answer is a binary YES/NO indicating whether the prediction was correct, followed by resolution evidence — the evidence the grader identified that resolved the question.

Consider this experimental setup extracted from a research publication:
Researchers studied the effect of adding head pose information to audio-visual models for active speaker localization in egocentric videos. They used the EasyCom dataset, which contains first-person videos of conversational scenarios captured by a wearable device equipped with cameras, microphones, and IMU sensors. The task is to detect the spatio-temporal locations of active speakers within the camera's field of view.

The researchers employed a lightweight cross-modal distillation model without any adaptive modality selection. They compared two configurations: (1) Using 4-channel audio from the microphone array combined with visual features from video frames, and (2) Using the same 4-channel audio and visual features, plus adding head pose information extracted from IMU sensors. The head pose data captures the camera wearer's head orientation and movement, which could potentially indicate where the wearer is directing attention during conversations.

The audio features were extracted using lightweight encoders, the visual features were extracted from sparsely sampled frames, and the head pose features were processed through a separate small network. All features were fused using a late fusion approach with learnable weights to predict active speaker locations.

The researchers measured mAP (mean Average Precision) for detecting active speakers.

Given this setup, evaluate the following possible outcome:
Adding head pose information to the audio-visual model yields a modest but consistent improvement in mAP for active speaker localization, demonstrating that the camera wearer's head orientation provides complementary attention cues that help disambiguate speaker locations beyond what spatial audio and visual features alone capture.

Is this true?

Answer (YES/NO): YES